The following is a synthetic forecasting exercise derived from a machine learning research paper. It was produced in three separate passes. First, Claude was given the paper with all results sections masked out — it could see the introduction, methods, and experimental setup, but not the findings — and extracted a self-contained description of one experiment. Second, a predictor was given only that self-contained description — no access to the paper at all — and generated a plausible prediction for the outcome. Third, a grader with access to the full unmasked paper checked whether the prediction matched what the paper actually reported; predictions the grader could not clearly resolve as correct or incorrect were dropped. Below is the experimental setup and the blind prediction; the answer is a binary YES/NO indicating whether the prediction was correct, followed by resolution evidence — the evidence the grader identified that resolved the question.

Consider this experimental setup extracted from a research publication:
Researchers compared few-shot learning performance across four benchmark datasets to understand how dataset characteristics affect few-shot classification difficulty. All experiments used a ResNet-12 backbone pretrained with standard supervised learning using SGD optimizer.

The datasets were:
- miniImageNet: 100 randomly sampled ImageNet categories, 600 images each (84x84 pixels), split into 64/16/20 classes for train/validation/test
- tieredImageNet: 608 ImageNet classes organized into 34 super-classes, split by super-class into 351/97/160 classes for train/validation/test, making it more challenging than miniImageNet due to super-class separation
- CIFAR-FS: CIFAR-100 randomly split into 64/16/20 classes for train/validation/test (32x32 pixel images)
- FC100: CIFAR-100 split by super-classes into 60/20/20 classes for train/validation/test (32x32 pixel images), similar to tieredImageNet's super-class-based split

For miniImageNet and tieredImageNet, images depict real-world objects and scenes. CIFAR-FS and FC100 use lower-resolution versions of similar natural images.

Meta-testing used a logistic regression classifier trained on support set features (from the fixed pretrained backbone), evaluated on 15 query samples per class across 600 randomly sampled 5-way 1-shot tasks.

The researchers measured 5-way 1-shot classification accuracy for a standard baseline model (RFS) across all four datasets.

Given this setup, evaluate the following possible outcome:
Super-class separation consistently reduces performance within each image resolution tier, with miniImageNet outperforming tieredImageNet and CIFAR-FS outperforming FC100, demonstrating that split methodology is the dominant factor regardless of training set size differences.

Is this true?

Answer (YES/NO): NO